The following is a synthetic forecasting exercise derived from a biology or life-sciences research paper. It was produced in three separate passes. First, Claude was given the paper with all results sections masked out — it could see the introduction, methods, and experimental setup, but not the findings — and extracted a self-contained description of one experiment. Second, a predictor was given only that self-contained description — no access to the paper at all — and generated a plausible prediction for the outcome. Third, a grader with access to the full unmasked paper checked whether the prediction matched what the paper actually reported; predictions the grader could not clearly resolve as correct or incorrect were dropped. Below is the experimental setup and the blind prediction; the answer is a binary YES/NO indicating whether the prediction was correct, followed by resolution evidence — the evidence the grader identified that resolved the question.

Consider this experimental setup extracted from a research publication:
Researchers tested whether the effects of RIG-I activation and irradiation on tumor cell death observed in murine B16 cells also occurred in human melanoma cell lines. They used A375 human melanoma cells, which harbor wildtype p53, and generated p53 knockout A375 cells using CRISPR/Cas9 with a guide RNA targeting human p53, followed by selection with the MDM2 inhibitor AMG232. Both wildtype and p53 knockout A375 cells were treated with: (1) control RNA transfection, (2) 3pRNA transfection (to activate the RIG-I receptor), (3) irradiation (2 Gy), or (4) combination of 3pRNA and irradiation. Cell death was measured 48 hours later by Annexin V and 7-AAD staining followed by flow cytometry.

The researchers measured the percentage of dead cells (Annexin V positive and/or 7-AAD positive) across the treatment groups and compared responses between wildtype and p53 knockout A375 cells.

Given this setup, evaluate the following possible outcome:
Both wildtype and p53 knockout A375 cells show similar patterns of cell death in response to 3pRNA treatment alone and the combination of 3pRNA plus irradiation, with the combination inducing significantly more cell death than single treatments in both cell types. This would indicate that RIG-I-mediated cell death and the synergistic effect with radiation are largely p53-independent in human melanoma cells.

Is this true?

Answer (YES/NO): NO